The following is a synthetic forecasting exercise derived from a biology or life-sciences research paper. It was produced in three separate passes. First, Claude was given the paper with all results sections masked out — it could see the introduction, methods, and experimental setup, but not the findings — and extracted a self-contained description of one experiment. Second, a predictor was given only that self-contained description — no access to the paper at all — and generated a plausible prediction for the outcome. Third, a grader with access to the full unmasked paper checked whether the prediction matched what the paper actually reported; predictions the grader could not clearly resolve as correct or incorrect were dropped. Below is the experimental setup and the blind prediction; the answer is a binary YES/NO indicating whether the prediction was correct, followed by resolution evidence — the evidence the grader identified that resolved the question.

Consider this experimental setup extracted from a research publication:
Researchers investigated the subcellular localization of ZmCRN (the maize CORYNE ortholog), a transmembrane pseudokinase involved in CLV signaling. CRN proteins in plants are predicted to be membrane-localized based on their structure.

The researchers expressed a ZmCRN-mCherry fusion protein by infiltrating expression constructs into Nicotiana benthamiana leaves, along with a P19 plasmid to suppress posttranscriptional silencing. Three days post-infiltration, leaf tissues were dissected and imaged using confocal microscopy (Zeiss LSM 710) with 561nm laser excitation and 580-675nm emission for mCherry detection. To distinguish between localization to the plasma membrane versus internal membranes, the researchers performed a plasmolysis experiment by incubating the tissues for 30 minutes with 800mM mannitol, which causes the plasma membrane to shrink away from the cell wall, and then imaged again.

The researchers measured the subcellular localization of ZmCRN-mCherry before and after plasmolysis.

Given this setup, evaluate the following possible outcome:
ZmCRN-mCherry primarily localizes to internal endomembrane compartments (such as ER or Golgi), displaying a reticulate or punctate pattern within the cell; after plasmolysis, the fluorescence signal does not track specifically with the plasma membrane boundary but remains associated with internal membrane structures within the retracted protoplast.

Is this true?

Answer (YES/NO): NO